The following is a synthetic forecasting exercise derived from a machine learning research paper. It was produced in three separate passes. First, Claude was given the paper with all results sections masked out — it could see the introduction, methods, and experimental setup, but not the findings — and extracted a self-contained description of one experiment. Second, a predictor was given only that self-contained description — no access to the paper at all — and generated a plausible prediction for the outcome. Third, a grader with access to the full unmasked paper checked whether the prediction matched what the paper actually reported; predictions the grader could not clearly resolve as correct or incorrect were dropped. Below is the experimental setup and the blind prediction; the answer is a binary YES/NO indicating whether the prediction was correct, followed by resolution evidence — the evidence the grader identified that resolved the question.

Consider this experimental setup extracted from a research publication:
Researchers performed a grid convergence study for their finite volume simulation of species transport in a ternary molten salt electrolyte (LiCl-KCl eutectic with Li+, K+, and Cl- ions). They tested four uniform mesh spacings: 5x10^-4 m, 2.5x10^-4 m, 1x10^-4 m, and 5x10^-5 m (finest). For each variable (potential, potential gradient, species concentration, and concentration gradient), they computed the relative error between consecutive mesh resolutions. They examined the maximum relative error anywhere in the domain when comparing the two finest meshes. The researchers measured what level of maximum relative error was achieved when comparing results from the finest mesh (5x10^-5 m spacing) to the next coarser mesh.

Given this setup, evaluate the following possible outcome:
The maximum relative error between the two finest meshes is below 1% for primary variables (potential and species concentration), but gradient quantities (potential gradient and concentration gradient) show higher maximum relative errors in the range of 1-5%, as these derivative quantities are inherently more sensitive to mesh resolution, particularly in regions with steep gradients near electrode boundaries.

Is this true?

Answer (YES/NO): NO